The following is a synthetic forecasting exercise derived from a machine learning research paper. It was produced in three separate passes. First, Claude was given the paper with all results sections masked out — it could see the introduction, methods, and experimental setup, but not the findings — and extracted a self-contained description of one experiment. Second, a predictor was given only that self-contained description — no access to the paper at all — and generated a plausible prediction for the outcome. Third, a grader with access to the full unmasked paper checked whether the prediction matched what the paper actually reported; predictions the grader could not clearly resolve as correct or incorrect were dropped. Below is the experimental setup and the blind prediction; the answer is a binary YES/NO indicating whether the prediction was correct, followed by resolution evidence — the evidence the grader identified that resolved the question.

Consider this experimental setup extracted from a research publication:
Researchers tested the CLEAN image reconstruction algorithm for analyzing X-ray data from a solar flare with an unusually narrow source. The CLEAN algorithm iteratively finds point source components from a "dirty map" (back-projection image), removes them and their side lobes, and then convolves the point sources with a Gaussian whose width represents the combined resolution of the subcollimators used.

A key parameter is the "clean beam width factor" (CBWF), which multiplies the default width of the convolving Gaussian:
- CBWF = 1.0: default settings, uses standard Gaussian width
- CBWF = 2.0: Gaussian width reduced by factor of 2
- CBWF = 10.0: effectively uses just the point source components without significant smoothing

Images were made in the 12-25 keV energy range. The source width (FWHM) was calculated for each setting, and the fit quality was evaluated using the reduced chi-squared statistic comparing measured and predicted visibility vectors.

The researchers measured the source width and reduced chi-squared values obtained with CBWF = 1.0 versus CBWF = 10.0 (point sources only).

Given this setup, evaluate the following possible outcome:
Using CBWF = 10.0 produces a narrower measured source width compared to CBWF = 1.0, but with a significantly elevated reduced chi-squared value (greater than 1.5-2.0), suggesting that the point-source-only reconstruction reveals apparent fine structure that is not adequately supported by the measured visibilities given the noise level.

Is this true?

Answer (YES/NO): NO